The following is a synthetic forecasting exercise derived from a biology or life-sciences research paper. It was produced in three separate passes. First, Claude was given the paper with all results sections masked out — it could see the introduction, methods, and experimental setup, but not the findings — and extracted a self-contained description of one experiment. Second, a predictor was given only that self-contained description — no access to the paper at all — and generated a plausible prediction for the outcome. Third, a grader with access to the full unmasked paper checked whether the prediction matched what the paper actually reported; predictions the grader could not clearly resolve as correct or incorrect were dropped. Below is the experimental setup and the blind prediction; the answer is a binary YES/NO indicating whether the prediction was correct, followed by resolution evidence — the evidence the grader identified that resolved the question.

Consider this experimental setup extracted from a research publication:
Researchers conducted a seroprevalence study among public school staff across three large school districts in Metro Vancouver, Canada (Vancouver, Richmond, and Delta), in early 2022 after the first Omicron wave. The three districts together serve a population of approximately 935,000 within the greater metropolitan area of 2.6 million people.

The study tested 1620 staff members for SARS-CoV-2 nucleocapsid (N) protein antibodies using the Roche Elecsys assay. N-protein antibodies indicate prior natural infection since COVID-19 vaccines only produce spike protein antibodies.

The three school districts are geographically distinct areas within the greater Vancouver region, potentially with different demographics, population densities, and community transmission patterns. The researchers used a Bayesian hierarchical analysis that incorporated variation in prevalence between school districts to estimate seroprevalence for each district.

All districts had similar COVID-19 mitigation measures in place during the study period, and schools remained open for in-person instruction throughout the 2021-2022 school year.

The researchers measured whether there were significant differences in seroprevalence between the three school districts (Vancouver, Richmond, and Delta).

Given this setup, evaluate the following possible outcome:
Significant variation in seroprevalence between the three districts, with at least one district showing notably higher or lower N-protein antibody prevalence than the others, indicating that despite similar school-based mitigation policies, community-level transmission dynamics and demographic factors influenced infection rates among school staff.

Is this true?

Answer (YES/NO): NO